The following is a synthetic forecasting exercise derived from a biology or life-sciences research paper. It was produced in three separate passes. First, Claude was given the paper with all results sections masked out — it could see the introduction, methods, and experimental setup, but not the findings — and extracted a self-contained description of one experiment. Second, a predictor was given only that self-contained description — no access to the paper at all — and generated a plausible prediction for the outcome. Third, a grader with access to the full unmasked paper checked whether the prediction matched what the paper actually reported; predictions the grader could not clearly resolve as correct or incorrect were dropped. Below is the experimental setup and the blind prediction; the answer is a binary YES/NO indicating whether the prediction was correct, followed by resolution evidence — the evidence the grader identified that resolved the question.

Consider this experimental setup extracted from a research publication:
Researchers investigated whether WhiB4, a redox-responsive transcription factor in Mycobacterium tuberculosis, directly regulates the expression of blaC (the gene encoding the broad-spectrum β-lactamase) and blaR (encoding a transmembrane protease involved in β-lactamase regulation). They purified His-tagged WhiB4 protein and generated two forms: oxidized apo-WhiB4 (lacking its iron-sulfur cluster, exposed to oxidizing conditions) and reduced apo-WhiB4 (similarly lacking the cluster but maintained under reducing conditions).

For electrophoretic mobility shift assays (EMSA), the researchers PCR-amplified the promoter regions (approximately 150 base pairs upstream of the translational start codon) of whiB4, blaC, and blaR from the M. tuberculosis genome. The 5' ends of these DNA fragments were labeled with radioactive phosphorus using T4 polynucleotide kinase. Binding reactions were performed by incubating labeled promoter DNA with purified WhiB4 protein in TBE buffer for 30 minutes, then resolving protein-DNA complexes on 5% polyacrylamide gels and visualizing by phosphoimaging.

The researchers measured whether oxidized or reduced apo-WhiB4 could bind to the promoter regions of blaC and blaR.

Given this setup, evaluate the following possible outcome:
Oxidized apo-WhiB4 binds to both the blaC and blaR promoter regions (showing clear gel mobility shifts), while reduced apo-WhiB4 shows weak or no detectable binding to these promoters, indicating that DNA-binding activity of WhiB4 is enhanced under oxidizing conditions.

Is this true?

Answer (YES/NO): YES